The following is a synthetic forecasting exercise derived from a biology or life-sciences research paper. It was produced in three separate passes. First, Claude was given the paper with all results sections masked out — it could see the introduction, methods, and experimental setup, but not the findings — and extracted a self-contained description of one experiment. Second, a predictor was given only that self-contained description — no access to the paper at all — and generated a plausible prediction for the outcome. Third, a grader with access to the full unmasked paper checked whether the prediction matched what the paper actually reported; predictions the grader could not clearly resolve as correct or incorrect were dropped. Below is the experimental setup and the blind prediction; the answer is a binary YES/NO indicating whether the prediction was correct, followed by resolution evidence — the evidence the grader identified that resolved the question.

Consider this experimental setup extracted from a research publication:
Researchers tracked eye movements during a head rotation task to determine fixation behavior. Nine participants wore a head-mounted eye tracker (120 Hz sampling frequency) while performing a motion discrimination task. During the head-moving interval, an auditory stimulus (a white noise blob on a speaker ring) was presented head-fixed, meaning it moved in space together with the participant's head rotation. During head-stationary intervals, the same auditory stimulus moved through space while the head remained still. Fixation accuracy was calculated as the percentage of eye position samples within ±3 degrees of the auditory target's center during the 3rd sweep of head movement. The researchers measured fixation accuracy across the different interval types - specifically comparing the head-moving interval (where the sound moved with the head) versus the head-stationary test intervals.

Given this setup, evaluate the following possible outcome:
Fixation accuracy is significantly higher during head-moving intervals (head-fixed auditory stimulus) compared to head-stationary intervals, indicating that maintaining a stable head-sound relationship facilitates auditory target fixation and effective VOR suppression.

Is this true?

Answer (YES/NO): NO